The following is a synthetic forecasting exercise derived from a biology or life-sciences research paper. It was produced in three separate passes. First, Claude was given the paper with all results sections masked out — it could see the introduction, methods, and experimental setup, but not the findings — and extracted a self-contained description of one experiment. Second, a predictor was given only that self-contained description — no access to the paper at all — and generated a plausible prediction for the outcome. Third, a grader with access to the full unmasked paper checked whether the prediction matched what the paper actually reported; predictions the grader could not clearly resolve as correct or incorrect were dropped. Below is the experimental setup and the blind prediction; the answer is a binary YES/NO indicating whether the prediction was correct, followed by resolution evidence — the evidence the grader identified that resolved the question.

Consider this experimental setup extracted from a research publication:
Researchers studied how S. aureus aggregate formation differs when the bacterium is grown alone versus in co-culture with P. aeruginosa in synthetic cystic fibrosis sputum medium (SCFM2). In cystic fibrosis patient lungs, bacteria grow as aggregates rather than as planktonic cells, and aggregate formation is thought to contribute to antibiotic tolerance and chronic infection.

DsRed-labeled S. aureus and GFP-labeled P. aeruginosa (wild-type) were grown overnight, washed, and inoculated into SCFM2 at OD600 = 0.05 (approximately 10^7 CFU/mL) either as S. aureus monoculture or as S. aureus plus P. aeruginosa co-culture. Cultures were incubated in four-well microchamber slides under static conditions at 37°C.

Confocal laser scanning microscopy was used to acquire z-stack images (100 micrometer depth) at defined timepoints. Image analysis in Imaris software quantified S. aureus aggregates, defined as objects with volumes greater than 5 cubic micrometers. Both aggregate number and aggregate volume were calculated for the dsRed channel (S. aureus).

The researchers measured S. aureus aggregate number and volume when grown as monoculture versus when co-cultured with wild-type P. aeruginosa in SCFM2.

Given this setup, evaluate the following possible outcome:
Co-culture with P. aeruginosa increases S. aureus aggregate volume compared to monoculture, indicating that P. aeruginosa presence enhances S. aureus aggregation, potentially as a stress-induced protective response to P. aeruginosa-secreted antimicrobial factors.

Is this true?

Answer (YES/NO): NO